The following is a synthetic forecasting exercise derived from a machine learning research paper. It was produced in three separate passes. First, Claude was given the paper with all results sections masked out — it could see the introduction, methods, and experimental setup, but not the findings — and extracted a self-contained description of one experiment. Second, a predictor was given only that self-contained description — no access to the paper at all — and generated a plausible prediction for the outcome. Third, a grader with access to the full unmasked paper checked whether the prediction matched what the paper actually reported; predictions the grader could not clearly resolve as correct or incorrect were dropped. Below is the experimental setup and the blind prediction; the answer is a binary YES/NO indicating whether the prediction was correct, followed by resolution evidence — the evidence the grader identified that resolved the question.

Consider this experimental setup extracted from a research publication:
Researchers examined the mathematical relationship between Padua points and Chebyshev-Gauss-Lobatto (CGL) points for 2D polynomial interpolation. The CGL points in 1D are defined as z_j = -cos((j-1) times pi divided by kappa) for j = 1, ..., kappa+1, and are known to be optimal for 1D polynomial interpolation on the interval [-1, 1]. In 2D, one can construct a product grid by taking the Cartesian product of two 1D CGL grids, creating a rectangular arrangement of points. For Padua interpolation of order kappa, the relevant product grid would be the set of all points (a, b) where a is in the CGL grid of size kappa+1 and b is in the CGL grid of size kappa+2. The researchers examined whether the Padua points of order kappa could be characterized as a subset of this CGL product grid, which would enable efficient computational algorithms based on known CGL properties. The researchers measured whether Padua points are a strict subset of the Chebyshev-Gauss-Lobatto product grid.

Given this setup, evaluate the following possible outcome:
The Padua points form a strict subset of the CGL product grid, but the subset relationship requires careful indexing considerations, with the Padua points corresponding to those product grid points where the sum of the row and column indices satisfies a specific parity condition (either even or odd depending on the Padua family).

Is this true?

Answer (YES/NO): NO